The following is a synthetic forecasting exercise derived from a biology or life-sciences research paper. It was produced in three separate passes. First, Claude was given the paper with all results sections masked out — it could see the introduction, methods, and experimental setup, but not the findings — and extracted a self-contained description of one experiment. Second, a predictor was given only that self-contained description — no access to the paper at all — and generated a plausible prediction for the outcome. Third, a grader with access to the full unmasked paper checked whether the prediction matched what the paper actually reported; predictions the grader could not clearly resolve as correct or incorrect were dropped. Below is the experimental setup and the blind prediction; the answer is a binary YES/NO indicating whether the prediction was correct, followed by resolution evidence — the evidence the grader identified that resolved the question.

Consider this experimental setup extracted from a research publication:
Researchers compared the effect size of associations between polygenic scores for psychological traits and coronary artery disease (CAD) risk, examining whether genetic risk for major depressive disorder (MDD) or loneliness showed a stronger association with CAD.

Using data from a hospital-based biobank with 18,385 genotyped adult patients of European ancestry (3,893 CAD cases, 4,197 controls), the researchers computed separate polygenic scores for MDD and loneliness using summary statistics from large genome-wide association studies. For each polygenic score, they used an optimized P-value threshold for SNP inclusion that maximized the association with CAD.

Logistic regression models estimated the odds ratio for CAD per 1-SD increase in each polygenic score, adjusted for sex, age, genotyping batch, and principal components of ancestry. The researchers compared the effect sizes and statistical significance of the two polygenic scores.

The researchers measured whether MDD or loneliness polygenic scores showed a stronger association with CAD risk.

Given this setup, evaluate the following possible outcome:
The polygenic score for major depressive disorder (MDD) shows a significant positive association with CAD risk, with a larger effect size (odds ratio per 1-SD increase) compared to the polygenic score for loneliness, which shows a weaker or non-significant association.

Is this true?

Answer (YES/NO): NO